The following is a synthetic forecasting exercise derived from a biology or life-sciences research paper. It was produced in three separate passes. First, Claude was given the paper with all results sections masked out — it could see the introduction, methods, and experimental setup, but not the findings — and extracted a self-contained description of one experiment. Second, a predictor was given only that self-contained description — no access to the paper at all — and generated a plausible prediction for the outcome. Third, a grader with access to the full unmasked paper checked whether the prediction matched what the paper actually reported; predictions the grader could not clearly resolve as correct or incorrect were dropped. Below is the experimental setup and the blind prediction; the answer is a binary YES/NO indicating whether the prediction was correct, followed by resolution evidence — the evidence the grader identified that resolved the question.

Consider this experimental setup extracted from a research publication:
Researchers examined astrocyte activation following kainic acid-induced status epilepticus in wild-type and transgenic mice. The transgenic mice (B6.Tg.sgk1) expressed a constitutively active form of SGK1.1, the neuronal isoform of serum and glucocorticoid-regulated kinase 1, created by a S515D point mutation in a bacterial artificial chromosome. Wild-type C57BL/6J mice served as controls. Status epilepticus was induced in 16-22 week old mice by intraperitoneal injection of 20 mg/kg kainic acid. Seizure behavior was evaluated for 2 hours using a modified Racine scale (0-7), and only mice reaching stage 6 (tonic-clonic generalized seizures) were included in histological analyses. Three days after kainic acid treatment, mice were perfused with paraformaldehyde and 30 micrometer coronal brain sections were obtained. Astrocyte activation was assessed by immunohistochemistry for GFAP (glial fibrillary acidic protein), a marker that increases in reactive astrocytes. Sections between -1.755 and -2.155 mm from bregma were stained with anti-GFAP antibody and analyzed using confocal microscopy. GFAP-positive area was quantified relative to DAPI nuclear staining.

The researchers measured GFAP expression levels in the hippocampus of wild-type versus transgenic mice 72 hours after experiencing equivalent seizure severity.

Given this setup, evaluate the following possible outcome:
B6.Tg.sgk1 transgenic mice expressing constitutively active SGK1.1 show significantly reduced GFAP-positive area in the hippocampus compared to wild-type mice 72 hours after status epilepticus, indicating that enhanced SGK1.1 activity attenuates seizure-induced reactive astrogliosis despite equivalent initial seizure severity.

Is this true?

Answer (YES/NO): YES